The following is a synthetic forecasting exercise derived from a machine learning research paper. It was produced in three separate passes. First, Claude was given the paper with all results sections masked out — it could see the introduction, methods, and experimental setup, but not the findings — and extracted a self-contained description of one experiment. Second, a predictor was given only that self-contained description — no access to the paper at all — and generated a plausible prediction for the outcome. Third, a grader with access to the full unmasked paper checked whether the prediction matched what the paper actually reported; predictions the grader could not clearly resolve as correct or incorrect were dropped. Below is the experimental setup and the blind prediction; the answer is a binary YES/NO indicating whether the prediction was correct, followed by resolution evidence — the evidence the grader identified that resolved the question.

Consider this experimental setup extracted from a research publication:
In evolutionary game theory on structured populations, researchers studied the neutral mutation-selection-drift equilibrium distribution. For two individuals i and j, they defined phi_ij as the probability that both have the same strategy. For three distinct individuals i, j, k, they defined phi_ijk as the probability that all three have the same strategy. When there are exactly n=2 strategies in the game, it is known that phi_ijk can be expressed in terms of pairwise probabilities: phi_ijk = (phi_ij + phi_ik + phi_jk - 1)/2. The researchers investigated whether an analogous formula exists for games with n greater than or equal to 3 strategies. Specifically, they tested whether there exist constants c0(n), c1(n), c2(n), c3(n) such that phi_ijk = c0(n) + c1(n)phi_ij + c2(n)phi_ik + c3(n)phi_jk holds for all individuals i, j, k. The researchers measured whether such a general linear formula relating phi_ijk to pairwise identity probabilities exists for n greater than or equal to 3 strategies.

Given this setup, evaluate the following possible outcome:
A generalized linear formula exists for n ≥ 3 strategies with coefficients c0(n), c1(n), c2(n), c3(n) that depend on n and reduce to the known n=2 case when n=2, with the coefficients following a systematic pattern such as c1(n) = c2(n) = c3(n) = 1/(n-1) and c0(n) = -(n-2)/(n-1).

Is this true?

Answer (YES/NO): NO